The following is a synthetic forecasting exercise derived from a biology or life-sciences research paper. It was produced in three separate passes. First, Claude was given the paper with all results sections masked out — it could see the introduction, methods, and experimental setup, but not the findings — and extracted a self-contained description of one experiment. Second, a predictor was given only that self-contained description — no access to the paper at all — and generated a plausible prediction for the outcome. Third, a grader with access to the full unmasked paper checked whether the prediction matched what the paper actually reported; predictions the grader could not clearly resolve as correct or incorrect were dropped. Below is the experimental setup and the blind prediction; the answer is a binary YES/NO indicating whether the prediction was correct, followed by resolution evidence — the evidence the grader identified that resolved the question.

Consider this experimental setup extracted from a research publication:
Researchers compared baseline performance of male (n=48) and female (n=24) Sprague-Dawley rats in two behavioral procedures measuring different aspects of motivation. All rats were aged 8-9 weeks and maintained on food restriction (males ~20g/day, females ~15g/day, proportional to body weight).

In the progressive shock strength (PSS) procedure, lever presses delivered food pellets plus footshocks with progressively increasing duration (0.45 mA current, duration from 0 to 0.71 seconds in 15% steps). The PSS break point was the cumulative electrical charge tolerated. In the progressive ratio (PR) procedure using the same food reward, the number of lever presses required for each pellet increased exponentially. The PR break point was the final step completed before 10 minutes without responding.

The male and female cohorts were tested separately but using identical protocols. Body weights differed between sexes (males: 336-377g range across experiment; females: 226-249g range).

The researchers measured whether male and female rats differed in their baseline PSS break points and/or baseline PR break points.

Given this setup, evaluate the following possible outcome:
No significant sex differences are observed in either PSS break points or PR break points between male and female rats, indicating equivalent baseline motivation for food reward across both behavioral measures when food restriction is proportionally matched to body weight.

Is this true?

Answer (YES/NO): NO